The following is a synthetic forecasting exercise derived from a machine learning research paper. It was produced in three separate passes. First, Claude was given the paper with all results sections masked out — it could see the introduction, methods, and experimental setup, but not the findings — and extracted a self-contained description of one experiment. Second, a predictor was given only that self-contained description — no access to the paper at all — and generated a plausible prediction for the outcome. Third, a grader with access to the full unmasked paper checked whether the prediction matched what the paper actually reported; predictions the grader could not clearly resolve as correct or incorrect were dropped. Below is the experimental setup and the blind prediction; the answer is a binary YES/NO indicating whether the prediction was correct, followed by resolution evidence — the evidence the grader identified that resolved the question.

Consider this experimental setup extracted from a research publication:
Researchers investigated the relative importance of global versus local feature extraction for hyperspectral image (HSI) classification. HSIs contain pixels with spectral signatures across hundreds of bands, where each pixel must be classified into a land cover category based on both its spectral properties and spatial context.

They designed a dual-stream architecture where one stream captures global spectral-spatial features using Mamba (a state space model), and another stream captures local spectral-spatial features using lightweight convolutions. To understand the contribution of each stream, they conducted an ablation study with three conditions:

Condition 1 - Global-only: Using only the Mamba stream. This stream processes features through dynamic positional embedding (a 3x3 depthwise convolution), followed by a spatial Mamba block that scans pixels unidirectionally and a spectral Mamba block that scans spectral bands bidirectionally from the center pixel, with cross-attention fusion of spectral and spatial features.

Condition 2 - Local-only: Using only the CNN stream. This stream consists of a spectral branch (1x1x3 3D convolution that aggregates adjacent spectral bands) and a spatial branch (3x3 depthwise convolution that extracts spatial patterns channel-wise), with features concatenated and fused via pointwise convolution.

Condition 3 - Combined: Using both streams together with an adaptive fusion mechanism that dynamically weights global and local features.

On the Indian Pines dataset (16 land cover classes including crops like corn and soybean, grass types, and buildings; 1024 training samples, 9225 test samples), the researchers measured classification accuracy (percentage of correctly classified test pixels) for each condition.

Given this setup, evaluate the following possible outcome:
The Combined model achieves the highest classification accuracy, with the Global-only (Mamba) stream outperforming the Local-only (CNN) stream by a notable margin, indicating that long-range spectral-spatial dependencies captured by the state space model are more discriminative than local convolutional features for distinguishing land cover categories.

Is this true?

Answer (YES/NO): YES